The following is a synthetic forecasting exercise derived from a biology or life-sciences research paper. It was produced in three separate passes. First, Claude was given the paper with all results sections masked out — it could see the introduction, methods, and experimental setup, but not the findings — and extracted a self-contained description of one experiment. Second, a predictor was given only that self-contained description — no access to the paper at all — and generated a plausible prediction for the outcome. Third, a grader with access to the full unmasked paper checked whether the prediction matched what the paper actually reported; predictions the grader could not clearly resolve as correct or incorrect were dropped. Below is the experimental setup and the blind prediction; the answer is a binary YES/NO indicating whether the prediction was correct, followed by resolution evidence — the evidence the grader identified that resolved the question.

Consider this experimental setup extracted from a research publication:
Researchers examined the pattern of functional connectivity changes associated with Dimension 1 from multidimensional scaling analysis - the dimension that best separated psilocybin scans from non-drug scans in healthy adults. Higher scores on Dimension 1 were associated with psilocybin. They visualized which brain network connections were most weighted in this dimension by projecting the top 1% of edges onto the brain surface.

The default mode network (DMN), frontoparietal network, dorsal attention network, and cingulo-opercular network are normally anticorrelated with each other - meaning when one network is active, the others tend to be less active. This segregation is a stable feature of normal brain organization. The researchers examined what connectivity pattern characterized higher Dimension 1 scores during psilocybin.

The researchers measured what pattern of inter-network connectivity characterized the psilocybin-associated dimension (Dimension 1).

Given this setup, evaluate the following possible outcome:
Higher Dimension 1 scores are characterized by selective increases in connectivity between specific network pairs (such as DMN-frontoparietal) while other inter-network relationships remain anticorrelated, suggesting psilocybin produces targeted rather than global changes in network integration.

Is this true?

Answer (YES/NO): NO